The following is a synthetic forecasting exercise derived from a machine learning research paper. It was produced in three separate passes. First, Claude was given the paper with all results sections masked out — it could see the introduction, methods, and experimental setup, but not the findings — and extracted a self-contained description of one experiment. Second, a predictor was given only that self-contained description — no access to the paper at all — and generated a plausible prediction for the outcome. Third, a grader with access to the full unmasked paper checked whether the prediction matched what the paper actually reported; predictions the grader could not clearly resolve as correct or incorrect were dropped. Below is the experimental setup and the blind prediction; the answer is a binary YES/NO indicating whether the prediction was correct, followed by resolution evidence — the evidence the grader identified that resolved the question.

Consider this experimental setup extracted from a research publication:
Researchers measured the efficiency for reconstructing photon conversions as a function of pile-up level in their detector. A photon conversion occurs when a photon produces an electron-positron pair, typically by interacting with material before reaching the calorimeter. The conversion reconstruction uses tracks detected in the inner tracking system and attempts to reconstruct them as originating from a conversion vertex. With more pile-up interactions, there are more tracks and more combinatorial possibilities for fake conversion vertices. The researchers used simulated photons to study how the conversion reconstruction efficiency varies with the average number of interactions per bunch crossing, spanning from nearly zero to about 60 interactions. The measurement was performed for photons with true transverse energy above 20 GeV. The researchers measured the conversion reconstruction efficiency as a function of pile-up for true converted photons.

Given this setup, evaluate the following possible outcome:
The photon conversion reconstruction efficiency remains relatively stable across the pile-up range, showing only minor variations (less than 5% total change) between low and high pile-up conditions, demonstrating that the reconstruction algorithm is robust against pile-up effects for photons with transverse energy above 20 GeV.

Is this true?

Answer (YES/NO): NO